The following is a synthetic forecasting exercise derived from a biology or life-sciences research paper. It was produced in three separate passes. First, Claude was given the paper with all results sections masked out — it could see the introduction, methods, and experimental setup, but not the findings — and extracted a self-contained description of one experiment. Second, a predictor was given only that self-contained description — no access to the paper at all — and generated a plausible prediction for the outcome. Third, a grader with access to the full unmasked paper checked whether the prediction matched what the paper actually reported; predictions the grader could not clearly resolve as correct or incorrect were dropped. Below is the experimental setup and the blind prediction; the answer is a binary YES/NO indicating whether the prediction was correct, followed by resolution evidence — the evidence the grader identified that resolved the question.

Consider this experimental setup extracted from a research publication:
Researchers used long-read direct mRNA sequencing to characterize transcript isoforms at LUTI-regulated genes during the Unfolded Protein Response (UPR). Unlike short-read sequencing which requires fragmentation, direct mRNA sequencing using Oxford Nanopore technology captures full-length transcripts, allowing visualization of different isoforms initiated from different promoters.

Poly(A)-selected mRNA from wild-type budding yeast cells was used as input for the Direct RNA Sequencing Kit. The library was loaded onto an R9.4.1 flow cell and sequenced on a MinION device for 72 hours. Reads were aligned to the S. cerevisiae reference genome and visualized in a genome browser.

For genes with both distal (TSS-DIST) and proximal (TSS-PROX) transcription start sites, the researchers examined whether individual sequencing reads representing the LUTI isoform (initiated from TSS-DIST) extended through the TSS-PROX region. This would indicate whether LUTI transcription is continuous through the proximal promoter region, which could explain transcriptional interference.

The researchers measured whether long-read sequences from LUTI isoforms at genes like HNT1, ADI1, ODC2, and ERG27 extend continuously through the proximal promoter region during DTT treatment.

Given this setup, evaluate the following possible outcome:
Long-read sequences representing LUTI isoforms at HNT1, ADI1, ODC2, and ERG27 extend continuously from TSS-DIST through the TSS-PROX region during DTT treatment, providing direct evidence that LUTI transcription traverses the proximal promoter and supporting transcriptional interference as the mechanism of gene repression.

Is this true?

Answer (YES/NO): YES